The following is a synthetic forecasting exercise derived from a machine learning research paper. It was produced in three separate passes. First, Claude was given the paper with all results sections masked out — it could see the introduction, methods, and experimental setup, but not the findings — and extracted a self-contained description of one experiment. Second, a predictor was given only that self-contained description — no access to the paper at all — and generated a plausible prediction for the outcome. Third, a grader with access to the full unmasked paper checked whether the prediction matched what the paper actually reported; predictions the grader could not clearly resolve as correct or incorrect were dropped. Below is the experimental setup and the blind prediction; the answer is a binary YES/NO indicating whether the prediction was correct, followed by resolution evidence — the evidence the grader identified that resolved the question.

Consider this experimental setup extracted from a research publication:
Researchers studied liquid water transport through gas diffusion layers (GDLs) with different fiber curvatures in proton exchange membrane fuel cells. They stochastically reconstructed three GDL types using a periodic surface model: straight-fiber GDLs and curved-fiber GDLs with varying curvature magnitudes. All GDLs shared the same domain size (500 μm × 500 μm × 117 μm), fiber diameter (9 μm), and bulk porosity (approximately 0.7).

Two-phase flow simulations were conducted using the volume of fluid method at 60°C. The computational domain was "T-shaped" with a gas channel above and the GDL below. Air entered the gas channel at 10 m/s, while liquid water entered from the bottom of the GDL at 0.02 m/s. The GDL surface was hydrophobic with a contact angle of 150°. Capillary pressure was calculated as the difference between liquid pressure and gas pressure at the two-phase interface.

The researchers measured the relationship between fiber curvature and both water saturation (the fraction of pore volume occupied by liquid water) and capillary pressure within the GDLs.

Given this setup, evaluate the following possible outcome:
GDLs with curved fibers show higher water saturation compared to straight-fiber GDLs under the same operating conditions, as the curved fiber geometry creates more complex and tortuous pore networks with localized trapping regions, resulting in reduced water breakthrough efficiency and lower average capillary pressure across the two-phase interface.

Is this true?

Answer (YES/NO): NO